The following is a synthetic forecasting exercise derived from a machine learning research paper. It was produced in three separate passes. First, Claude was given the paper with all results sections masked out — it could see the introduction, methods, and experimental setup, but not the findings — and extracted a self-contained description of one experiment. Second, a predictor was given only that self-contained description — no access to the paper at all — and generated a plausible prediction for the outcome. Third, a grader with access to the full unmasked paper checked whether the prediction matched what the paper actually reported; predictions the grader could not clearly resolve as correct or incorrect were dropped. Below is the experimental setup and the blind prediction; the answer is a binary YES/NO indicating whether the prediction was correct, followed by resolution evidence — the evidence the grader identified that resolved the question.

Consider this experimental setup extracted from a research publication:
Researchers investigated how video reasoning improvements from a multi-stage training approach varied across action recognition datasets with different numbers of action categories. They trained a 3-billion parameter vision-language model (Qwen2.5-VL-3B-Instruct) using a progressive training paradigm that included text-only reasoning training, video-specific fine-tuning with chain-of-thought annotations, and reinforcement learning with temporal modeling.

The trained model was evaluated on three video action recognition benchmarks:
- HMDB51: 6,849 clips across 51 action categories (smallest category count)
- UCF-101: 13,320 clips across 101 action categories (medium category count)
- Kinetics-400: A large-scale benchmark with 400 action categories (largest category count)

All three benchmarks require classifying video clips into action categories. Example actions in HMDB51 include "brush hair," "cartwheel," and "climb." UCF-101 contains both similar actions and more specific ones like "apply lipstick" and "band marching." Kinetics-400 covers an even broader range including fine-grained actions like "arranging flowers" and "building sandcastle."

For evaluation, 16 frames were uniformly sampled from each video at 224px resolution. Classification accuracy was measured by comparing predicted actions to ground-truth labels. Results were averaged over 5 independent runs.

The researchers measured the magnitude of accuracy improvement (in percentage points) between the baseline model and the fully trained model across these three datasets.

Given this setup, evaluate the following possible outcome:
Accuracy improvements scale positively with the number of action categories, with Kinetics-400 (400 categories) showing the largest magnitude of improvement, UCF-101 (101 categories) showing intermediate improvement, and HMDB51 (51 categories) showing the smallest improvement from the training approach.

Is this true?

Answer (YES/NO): NO